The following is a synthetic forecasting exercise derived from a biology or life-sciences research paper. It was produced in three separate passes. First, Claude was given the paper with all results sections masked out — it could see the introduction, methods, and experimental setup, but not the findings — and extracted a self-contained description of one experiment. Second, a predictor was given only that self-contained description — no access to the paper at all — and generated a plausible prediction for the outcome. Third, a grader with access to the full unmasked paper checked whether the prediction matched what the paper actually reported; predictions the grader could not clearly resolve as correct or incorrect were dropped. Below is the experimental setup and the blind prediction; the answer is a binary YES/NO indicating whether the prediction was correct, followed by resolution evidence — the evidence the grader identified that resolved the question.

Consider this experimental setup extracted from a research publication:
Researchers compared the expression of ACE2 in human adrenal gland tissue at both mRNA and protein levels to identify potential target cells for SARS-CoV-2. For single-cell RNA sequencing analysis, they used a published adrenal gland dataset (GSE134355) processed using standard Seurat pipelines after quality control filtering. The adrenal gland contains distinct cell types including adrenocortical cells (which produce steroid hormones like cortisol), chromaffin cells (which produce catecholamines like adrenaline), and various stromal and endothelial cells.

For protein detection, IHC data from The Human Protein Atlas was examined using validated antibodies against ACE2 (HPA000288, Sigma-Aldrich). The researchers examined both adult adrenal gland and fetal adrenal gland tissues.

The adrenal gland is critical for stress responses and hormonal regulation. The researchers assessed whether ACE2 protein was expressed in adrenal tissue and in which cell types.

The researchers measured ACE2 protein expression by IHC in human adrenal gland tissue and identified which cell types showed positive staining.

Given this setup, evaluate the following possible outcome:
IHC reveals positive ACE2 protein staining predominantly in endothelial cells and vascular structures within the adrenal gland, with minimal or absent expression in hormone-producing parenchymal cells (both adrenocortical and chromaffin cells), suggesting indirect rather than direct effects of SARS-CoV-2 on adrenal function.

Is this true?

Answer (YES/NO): NO